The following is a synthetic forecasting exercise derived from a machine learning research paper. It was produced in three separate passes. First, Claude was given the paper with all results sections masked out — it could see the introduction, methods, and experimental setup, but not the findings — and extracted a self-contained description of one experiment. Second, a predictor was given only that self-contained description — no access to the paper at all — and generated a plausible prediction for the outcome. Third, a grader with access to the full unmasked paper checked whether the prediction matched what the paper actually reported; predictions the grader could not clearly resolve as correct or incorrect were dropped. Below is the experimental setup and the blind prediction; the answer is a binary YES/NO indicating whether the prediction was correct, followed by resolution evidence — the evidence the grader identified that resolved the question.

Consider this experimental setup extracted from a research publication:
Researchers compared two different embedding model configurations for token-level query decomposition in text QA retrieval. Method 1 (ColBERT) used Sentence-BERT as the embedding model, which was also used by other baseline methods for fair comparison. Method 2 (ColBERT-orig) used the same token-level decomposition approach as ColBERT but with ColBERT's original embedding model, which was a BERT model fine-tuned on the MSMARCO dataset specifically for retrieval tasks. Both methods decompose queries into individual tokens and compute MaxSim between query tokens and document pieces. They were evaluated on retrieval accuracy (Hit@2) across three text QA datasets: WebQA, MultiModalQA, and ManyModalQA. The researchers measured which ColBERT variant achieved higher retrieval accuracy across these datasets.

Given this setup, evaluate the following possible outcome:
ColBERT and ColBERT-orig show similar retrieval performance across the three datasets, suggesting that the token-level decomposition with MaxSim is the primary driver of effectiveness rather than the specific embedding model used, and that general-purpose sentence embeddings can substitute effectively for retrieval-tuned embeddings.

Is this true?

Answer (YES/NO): NO